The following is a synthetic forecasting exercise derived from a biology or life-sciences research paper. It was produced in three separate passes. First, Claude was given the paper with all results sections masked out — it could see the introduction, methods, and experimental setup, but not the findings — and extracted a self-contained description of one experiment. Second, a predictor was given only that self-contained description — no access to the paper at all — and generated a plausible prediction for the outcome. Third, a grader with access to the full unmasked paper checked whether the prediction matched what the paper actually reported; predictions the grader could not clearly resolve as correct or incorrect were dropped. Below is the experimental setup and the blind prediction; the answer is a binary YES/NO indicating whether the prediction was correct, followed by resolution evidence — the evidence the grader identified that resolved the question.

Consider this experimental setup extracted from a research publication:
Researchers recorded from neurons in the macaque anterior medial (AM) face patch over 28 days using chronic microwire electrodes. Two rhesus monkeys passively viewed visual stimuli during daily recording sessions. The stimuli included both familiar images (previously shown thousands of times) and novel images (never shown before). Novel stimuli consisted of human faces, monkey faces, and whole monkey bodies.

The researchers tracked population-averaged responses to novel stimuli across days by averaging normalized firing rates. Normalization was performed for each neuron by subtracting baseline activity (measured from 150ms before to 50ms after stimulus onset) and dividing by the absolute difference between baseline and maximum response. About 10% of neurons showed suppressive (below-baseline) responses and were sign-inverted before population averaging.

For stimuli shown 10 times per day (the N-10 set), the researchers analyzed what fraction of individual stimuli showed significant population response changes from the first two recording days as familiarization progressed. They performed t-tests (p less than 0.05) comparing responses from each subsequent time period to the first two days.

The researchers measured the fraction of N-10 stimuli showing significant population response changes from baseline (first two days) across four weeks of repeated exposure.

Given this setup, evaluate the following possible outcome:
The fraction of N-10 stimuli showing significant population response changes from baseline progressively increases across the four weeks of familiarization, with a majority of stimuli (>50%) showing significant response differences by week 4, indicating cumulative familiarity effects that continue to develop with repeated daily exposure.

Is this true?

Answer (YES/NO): NO